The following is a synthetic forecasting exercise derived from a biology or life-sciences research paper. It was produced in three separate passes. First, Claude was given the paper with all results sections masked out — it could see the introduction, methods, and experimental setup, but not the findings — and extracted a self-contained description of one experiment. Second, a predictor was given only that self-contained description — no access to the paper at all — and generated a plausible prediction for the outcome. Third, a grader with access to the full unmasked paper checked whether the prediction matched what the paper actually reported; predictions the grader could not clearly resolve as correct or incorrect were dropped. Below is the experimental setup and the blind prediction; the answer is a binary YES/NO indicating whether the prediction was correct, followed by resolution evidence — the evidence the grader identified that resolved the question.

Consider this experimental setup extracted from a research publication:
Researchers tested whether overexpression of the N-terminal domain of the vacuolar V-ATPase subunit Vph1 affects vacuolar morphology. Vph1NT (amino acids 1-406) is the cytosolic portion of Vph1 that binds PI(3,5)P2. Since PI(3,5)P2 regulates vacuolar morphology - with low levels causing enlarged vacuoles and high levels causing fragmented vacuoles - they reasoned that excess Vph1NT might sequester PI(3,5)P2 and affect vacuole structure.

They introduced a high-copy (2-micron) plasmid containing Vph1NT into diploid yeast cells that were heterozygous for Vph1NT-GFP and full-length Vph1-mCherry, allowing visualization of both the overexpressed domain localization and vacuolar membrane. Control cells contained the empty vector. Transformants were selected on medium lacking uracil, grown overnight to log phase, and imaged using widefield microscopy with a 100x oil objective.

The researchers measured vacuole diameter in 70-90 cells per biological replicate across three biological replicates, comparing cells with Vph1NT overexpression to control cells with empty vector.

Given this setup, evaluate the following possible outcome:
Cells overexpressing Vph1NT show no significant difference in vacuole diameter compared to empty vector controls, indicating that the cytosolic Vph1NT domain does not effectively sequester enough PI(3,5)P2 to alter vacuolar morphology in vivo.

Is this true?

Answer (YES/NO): NO